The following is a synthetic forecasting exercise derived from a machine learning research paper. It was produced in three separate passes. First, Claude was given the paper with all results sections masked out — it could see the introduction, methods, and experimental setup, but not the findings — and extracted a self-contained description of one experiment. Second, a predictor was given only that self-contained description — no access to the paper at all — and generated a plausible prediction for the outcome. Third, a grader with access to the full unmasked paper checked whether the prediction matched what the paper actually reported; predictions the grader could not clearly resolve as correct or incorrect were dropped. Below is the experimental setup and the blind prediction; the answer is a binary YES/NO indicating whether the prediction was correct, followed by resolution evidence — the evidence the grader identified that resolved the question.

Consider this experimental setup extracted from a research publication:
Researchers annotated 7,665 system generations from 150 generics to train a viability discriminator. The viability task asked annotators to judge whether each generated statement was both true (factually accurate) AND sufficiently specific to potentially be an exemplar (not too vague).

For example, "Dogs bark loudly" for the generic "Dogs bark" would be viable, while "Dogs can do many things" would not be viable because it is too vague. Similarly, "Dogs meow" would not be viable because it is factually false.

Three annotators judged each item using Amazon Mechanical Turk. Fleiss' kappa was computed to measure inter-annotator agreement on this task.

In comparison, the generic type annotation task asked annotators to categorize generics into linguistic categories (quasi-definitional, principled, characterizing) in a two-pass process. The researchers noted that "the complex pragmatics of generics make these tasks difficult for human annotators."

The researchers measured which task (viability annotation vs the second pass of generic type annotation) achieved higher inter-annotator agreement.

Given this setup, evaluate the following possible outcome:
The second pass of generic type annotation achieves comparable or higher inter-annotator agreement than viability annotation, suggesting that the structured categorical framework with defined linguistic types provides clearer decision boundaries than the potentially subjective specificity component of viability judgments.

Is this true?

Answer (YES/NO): YES